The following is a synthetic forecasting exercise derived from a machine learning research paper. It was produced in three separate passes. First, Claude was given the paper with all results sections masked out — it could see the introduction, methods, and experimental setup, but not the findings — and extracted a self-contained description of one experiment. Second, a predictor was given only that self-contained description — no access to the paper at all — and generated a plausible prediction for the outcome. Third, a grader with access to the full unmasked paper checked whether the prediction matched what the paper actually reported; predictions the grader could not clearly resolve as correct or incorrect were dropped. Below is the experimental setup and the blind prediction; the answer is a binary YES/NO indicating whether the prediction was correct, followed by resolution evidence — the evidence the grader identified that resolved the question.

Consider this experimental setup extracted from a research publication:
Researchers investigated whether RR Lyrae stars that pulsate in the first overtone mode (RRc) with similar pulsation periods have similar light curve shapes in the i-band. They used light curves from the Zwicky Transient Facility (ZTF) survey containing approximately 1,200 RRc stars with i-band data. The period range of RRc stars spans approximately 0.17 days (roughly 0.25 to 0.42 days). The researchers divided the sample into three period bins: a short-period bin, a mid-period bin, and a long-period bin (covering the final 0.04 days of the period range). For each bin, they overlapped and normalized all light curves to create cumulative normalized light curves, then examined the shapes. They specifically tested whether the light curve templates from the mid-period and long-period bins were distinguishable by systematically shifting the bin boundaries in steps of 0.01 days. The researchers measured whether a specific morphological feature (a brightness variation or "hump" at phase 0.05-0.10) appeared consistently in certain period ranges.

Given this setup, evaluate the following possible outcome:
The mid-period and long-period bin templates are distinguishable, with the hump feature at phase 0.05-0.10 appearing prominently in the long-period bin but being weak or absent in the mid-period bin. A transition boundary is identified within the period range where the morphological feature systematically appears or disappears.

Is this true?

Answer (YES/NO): YES